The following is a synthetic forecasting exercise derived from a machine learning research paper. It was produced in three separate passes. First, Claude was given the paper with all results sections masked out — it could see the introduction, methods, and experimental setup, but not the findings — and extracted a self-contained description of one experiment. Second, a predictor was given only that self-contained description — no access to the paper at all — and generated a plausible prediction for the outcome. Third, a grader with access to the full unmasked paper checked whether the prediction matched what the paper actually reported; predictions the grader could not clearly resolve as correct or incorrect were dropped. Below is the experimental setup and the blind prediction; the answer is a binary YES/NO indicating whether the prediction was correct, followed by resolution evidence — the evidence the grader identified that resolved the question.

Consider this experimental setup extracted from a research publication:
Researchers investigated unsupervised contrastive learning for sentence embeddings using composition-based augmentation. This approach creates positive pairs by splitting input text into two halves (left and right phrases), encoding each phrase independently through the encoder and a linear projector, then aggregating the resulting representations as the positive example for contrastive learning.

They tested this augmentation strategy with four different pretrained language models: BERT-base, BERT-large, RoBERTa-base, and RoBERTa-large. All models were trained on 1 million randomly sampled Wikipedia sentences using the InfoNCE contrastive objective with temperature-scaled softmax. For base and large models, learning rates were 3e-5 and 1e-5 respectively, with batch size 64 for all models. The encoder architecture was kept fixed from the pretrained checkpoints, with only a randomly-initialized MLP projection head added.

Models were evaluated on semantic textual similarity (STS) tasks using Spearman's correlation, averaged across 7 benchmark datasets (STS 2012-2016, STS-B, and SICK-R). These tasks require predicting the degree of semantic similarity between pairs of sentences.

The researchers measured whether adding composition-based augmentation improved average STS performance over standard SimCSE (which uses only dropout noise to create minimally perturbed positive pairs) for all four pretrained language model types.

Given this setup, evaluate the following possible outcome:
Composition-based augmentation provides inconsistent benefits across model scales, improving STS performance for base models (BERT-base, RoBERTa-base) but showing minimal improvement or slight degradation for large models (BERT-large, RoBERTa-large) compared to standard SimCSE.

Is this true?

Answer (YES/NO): NO